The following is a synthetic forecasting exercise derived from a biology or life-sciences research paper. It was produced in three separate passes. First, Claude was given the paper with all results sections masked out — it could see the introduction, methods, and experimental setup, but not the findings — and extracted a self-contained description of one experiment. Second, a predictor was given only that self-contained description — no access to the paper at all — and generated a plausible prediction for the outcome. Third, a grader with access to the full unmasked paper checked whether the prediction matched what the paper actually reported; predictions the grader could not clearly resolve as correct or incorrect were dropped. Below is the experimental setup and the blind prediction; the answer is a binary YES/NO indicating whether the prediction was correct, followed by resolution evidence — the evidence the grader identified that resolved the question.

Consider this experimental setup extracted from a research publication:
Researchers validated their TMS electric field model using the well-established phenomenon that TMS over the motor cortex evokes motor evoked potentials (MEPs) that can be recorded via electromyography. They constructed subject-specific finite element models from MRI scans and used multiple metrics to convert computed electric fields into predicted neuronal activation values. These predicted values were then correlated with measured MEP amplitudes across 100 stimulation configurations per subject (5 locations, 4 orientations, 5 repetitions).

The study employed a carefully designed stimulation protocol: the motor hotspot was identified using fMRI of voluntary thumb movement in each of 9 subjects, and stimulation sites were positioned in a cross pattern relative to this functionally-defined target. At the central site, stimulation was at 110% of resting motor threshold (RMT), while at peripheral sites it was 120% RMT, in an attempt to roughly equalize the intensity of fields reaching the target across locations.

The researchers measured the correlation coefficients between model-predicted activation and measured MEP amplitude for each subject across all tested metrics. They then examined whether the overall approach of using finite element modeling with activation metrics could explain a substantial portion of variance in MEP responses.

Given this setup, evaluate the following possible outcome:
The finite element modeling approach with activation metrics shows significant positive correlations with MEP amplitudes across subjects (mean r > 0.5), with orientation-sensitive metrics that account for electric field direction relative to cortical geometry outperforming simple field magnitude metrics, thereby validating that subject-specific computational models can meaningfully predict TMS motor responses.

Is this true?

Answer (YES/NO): NO